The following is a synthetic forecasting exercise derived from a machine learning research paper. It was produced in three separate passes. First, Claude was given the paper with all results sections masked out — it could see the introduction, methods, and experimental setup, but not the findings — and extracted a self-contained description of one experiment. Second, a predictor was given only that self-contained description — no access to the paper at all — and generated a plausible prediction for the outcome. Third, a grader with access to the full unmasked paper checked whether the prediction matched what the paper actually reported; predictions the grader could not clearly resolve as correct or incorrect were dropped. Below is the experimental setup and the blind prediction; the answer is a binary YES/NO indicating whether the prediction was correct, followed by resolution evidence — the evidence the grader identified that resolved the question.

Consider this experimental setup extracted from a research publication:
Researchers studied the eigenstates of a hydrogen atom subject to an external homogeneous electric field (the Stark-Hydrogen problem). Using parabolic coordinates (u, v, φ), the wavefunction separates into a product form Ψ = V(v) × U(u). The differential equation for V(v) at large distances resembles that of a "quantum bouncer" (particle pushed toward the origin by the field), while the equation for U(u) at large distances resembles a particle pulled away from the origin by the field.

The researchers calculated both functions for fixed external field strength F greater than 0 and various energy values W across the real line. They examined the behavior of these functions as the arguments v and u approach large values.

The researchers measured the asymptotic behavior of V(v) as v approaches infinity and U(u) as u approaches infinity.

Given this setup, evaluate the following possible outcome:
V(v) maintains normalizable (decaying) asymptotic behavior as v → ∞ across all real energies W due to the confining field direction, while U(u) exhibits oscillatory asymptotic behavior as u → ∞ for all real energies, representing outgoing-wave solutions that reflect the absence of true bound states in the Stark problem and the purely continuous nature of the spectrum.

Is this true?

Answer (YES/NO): YES